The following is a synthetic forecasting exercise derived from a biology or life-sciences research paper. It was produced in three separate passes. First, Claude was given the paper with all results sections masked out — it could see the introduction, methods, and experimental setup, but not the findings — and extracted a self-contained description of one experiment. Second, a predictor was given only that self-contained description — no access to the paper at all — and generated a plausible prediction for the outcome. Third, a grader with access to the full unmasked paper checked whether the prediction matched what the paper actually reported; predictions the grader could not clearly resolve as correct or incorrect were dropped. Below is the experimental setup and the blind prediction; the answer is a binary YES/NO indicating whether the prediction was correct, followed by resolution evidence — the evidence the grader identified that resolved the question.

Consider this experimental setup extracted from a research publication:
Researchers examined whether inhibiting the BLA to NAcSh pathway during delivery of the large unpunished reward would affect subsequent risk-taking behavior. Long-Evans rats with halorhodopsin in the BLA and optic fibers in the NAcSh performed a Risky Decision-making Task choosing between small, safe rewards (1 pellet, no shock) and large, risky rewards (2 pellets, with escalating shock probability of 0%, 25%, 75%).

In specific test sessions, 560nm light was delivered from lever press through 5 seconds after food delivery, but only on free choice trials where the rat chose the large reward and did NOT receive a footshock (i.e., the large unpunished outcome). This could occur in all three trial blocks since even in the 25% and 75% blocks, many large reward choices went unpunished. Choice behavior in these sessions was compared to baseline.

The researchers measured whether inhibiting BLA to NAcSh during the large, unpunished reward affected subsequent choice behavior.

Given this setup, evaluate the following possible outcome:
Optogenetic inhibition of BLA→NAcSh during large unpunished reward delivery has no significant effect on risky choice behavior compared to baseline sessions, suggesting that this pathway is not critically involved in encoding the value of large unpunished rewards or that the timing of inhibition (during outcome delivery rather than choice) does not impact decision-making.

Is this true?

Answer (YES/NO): YES